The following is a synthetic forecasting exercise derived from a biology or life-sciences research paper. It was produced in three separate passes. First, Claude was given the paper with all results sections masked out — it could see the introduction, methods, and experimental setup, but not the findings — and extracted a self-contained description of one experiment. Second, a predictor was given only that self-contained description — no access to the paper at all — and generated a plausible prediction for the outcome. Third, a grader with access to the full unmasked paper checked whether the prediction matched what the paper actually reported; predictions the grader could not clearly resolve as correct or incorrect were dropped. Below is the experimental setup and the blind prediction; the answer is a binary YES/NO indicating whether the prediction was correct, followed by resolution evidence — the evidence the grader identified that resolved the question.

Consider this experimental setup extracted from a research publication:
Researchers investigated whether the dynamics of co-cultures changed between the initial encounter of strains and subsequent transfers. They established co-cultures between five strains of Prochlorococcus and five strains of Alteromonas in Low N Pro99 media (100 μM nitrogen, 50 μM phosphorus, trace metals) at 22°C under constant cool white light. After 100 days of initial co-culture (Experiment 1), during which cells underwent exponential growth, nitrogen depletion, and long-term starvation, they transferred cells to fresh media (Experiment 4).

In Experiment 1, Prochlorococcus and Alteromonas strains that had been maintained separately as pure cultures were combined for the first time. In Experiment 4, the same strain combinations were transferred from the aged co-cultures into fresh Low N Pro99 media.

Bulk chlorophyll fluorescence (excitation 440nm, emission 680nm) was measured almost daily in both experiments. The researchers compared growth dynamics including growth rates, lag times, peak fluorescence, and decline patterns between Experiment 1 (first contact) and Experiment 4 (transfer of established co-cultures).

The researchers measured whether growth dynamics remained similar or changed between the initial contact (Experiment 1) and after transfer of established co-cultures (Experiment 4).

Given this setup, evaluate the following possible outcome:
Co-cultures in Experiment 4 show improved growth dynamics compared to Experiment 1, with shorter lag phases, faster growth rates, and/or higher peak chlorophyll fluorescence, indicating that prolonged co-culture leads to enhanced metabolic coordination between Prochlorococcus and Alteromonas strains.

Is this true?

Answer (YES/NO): NO